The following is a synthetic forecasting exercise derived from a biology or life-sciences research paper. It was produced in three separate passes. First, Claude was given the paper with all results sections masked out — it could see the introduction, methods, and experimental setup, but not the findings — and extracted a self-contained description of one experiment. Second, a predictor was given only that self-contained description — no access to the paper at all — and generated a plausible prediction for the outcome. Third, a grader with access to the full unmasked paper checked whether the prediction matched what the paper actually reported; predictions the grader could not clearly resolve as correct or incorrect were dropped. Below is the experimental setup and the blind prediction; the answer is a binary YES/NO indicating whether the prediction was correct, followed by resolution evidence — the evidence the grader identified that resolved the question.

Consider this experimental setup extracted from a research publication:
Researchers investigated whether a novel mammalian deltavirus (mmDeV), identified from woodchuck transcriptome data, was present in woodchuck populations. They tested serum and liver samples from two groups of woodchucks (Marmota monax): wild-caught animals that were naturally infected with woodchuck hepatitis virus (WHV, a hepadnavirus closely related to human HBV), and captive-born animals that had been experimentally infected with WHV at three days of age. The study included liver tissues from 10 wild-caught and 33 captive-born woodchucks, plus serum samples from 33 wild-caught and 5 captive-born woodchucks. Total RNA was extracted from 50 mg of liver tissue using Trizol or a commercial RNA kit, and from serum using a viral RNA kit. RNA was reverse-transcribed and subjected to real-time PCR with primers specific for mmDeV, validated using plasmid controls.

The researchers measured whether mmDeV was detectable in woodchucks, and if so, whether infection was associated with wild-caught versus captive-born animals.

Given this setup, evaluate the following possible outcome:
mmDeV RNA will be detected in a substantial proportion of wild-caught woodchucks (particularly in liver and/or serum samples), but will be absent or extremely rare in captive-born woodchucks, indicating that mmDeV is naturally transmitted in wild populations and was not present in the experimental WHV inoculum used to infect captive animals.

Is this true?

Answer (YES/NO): NO